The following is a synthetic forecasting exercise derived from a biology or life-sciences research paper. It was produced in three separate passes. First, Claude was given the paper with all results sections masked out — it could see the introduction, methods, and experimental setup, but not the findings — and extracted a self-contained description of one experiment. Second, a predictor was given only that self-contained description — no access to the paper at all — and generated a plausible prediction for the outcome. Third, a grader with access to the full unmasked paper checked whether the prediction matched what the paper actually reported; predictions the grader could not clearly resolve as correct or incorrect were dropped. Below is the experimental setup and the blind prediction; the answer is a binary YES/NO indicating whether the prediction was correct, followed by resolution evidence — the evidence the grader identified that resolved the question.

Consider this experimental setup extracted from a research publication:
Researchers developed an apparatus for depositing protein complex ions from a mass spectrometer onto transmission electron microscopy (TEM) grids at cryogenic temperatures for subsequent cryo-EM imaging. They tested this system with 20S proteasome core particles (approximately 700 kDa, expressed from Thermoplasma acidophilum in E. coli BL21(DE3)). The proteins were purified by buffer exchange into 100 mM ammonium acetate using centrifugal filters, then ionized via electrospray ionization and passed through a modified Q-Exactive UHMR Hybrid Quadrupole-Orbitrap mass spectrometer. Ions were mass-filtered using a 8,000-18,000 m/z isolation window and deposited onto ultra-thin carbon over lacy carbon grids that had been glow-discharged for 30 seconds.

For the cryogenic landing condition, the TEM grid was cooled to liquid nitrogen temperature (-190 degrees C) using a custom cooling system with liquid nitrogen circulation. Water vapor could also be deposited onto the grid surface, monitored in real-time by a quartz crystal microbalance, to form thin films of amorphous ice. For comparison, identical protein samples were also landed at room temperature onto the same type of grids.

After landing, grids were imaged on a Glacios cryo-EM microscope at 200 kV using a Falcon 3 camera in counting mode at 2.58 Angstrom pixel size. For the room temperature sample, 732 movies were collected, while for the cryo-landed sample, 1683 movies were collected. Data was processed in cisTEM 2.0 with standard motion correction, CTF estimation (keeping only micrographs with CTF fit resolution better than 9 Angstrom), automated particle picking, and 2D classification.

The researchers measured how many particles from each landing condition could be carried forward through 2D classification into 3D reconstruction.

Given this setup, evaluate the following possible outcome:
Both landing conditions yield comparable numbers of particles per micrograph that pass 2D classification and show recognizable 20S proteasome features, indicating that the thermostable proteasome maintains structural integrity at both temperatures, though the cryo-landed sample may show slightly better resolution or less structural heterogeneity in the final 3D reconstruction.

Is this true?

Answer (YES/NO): NO